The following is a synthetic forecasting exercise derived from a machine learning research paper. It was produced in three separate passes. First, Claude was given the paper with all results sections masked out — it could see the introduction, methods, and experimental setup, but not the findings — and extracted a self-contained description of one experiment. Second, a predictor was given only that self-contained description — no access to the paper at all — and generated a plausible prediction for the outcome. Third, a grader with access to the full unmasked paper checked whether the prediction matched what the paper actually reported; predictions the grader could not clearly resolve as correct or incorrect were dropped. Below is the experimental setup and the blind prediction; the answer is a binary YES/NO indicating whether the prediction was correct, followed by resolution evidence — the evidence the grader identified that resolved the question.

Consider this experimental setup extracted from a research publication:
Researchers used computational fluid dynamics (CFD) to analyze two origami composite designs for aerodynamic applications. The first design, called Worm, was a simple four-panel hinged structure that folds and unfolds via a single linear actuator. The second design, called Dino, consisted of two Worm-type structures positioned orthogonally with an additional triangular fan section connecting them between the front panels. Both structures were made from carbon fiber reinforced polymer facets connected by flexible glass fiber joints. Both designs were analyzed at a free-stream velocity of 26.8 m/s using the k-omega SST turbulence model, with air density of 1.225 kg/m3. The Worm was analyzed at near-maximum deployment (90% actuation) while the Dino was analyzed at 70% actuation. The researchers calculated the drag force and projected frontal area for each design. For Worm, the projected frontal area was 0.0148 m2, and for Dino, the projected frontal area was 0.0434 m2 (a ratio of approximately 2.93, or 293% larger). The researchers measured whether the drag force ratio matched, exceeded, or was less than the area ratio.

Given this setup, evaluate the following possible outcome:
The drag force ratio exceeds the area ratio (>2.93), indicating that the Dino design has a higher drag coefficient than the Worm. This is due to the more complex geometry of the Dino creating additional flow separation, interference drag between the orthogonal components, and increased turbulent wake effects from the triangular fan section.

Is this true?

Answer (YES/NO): NO